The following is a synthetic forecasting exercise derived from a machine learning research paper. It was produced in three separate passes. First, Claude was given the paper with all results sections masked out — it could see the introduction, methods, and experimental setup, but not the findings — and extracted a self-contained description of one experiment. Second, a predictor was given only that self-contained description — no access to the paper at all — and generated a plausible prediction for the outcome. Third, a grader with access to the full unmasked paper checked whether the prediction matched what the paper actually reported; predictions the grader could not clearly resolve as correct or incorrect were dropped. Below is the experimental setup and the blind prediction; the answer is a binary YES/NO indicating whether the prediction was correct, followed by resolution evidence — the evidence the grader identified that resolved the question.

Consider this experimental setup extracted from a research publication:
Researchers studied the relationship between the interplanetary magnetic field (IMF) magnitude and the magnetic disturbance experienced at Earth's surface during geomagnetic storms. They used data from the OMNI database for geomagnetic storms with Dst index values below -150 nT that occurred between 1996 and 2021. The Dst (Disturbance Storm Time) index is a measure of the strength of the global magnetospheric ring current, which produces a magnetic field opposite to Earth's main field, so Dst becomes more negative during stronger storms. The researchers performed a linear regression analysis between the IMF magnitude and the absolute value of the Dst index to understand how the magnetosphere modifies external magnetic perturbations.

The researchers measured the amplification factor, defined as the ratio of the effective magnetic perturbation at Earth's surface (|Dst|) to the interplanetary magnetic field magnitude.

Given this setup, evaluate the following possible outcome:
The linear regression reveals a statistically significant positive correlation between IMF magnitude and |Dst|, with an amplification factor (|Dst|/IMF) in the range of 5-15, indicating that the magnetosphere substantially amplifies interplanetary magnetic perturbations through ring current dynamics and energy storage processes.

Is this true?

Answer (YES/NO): NO